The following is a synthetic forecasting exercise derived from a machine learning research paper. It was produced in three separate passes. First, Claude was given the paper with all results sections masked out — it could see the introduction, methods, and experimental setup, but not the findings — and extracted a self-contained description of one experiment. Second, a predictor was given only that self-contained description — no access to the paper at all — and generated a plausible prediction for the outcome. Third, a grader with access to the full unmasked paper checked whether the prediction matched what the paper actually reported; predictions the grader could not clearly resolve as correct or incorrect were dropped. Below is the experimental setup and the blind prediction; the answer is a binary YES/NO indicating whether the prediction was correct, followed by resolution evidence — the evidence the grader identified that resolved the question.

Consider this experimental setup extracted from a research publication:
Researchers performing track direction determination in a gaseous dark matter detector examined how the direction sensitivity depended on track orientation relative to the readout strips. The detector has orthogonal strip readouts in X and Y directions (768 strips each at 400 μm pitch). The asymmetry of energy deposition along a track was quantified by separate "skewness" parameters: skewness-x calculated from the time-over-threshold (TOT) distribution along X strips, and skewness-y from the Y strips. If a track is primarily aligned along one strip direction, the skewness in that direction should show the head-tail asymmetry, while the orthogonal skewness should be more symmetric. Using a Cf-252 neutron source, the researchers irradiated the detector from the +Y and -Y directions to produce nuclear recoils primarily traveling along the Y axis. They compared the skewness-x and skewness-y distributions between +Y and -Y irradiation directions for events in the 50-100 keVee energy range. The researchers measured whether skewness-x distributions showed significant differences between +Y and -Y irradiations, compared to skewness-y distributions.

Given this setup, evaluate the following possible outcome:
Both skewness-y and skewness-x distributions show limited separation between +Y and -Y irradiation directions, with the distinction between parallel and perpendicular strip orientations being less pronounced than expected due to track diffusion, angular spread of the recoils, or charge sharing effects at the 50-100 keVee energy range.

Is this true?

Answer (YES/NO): NO